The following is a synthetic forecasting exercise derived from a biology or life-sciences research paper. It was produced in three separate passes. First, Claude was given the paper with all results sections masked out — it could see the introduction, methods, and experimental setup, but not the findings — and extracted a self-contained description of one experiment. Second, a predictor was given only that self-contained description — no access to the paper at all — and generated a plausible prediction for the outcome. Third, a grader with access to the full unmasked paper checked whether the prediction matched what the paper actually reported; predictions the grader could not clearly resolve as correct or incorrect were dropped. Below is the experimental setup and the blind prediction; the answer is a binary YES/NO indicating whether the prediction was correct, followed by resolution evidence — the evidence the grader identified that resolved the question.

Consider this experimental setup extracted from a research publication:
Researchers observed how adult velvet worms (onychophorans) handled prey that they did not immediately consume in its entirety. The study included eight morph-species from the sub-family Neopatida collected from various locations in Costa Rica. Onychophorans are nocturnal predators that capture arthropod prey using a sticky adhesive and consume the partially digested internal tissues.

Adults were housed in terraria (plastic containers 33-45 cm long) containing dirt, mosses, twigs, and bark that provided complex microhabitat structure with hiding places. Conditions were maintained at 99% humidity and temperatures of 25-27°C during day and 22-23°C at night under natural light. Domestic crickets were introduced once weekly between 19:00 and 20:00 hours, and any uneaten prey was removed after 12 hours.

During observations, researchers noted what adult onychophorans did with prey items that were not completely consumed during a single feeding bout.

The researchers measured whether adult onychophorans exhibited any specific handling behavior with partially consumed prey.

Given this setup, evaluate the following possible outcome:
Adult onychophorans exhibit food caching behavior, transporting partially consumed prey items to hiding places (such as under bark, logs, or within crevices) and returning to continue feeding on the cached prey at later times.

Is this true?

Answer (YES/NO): NO